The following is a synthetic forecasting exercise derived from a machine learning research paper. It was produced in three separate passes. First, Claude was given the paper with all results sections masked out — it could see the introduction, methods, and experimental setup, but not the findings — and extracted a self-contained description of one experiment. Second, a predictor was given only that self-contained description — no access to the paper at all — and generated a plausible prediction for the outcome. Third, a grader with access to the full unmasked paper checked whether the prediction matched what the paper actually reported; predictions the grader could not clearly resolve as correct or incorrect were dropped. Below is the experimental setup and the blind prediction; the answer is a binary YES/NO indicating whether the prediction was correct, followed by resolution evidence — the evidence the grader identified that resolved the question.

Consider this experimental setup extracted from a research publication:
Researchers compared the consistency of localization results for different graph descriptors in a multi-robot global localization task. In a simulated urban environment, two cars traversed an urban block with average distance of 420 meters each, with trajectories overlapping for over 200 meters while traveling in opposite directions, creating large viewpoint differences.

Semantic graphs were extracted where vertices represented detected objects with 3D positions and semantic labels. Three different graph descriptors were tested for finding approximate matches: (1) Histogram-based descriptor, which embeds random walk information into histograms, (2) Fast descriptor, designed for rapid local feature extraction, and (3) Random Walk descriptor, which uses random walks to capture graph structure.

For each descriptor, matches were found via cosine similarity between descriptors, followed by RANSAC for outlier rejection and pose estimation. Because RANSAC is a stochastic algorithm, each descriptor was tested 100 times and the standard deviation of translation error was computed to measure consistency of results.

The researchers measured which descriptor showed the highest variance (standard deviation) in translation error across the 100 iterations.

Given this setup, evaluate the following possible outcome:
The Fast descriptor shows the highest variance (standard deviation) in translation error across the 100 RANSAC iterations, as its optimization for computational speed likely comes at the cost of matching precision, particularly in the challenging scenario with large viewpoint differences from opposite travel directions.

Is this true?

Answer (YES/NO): YES